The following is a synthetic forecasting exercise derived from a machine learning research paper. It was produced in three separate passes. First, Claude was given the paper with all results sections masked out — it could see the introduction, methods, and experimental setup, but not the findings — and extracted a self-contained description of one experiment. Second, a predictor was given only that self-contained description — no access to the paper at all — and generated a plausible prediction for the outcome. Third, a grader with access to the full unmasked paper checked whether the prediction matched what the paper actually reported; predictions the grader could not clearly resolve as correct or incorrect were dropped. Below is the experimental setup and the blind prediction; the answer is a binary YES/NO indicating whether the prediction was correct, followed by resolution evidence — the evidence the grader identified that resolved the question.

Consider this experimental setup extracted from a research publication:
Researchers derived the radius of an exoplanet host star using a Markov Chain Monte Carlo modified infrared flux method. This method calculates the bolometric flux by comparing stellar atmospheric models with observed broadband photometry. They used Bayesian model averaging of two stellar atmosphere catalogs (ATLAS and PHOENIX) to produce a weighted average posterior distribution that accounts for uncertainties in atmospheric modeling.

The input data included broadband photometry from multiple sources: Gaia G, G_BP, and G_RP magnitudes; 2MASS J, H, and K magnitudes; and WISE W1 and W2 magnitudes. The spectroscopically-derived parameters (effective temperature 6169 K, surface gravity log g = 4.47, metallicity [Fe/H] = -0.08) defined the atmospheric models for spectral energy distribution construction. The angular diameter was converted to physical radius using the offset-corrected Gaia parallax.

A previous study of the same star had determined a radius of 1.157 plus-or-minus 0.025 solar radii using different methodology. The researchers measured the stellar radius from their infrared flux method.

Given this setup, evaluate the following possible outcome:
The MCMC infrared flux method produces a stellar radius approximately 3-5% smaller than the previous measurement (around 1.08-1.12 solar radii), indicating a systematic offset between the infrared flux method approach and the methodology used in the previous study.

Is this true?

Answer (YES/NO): NO